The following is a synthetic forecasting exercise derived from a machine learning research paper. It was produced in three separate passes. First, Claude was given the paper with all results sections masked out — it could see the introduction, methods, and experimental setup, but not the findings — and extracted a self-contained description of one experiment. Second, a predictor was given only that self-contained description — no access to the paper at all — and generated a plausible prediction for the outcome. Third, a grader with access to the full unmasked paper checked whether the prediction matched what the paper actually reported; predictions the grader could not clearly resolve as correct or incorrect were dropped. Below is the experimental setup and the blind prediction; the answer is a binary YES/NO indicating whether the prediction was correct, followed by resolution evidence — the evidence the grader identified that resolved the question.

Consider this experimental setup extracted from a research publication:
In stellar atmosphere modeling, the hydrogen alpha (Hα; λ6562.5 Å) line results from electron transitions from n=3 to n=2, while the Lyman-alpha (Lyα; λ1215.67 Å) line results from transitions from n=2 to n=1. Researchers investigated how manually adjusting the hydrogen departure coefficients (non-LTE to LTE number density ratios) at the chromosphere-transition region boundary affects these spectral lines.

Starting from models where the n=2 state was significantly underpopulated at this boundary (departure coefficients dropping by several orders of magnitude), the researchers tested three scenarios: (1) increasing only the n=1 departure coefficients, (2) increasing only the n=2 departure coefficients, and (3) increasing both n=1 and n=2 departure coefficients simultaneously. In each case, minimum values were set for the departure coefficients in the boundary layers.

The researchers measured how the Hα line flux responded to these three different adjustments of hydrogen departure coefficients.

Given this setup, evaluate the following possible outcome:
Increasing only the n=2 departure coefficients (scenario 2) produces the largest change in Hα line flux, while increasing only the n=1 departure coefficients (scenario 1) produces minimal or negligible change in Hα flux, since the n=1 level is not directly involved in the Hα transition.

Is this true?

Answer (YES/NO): NO